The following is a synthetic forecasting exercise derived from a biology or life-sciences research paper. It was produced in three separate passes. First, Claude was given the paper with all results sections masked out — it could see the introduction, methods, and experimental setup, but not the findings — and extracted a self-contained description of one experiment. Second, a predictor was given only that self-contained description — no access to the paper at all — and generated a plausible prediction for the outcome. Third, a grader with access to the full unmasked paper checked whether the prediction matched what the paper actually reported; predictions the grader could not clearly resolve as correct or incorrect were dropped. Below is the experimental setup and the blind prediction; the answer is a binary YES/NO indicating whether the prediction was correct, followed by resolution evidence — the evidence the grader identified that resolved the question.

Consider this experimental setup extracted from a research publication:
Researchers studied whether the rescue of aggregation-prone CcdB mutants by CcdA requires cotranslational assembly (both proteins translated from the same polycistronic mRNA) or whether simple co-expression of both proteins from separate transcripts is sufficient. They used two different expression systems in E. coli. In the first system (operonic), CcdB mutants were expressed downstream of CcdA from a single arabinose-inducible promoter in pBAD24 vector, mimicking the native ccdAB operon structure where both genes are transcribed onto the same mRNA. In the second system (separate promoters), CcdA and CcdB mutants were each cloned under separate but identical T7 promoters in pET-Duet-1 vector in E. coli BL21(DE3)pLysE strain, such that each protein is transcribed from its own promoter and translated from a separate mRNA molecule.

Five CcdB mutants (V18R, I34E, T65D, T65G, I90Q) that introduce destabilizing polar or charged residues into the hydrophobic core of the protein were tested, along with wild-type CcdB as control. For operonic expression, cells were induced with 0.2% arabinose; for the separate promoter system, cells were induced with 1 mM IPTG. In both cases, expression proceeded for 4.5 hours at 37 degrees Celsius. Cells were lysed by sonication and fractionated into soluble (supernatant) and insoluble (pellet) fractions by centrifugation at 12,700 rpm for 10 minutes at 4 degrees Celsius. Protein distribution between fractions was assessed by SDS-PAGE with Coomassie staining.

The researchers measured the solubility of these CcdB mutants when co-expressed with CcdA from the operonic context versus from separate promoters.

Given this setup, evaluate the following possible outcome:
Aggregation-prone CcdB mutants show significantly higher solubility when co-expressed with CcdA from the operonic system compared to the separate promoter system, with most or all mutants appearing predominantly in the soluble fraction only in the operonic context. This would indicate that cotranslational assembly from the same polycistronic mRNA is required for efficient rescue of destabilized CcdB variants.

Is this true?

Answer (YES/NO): YES